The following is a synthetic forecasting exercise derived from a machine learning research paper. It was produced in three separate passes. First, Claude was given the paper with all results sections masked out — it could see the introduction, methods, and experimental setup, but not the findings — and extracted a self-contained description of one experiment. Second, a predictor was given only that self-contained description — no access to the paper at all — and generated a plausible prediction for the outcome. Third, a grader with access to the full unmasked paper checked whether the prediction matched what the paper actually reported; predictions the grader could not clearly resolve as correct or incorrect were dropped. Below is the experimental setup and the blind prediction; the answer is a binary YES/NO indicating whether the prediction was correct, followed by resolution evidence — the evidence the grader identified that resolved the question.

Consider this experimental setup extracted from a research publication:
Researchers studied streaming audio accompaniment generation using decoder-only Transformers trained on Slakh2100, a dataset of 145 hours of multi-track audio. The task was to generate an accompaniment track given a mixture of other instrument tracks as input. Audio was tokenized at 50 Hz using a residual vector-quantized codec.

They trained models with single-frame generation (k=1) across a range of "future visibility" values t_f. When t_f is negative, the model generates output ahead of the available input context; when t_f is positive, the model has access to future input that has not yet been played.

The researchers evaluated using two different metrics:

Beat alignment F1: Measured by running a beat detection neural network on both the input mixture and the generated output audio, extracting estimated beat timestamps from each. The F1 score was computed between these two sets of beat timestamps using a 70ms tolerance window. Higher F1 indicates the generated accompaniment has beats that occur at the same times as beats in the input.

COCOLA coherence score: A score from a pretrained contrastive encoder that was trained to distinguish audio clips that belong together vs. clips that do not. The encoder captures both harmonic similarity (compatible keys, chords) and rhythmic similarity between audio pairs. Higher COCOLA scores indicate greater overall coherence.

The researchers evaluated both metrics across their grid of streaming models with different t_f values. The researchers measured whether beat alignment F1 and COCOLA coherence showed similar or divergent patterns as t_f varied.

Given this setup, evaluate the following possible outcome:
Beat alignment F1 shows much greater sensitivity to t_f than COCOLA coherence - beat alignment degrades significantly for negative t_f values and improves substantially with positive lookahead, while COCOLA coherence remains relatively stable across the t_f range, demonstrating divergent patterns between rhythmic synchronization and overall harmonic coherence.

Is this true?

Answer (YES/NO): NO